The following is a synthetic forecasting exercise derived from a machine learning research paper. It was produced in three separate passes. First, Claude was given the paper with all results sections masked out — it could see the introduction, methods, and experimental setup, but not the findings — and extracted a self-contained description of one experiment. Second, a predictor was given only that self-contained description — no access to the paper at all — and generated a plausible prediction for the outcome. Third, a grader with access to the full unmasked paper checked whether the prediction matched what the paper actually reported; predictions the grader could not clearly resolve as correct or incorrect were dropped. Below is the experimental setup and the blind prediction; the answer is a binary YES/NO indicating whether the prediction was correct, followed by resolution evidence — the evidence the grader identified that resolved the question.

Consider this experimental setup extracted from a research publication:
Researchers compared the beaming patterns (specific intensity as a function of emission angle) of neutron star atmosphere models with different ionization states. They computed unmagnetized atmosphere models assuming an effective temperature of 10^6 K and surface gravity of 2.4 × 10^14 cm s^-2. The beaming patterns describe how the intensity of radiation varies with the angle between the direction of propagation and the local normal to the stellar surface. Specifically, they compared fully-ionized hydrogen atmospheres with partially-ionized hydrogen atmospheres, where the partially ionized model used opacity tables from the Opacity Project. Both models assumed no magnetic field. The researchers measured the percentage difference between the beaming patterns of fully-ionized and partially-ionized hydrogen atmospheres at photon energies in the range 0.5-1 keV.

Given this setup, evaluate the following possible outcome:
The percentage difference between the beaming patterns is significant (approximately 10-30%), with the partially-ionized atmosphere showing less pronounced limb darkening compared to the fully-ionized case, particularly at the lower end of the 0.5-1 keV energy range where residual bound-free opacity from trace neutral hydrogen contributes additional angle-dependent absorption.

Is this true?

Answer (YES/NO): NO